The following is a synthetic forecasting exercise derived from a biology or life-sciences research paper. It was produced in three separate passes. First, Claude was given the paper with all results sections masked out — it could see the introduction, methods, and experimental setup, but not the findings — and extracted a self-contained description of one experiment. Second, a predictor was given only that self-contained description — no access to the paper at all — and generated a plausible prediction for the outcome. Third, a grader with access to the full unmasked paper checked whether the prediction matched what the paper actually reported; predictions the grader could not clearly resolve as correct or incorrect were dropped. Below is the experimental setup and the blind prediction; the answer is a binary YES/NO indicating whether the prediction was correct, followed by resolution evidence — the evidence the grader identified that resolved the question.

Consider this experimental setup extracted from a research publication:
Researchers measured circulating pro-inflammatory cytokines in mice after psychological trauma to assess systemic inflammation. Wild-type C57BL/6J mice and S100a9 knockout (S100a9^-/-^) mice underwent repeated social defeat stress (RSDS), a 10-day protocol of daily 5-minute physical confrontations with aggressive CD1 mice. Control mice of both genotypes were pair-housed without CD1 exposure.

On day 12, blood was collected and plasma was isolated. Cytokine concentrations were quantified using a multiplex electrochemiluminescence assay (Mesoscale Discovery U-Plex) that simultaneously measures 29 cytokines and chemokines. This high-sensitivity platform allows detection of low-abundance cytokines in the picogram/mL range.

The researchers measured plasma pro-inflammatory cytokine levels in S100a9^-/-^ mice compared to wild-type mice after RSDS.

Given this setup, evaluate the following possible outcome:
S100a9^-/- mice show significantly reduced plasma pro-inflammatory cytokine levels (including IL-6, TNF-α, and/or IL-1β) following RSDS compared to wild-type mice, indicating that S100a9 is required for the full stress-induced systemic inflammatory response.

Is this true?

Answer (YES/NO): NO